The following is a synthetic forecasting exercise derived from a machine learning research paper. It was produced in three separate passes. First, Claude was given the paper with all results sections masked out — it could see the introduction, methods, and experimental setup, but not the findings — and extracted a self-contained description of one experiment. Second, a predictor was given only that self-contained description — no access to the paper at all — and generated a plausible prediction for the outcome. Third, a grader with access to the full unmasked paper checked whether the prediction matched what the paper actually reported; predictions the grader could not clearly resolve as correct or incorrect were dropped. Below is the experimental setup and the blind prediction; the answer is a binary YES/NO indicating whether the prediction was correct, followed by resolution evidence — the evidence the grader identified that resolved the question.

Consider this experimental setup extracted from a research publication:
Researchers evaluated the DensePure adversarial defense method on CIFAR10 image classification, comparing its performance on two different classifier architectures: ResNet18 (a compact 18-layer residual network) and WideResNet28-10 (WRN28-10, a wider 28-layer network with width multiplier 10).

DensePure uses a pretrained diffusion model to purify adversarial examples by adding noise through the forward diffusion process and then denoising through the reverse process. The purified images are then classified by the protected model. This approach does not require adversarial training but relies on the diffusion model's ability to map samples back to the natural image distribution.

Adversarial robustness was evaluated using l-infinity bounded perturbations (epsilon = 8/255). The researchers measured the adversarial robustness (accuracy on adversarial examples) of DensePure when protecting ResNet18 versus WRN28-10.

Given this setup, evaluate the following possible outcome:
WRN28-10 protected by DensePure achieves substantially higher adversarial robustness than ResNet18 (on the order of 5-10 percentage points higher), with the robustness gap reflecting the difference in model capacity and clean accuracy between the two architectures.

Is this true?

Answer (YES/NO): NO